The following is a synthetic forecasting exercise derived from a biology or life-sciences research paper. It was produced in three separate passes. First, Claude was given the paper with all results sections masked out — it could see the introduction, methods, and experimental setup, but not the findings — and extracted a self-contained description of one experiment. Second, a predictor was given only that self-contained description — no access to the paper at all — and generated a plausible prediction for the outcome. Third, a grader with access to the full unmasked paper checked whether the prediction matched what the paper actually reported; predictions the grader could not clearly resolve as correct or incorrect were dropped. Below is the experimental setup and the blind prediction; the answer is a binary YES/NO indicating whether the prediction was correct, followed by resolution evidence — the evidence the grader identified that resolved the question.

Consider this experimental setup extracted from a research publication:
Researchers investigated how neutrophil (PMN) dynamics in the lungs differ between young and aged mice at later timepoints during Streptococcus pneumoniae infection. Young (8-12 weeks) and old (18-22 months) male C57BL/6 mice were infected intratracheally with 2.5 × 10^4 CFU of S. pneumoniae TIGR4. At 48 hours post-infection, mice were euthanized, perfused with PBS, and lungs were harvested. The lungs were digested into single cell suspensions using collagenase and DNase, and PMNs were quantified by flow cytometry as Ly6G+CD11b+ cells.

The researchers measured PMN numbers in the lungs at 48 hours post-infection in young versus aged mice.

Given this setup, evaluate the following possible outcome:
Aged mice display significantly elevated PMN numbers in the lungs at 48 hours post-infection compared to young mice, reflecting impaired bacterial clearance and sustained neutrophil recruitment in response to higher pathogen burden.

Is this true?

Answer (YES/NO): NO